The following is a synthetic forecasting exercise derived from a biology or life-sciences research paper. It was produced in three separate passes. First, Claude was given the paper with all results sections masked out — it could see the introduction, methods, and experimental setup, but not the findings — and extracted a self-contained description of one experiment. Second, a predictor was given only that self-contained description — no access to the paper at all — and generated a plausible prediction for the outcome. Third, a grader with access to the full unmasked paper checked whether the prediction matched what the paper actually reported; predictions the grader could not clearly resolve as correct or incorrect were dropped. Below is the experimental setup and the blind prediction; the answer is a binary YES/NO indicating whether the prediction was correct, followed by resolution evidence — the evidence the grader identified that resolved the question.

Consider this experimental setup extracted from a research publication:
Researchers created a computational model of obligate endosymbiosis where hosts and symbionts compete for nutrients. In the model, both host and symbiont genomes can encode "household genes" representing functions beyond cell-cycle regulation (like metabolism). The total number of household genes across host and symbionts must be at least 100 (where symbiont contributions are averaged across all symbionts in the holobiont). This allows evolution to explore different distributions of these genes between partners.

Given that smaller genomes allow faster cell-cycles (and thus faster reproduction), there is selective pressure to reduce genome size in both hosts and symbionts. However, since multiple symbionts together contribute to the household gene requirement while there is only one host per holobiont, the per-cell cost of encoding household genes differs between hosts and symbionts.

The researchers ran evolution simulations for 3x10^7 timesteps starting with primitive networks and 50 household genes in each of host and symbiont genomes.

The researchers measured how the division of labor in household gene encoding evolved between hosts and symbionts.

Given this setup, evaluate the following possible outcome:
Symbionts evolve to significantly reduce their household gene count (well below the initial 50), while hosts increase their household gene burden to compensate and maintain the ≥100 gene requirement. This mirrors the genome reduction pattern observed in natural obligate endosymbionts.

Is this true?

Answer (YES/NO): YES